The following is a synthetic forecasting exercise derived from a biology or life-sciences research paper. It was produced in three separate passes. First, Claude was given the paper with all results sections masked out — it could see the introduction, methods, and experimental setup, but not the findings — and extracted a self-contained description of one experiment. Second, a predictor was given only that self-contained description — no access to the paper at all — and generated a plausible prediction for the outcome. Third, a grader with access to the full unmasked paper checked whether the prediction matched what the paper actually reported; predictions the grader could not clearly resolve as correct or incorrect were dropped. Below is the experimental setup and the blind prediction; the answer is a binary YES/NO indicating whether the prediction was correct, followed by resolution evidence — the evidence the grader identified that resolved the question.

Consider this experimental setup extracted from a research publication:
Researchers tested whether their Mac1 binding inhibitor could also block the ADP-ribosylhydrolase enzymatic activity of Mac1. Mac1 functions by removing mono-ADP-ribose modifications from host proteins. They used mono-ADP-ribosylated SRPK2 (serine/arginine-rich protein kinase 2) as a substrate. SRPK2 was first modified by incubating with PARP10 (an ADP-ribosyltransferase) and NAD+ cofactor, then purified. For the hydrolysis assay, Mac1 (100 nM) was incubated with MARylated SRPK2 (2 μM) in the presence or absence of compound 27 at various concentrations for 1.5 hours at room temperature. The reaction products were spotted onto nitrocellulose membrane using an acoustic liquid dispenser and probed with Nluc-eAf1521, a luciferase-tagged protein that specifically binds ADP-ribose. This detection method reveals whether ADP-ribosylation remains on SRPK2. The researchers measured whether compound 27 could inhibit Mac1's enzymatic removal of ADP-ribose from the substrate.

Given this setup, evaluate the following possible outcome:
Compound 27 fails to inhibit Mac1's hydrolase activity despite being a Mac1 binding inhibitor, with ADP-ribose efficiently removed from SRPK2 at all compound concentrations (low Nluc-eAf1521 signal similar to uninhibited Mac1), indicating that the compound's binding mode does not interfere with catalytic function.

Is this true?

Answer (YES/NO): NO